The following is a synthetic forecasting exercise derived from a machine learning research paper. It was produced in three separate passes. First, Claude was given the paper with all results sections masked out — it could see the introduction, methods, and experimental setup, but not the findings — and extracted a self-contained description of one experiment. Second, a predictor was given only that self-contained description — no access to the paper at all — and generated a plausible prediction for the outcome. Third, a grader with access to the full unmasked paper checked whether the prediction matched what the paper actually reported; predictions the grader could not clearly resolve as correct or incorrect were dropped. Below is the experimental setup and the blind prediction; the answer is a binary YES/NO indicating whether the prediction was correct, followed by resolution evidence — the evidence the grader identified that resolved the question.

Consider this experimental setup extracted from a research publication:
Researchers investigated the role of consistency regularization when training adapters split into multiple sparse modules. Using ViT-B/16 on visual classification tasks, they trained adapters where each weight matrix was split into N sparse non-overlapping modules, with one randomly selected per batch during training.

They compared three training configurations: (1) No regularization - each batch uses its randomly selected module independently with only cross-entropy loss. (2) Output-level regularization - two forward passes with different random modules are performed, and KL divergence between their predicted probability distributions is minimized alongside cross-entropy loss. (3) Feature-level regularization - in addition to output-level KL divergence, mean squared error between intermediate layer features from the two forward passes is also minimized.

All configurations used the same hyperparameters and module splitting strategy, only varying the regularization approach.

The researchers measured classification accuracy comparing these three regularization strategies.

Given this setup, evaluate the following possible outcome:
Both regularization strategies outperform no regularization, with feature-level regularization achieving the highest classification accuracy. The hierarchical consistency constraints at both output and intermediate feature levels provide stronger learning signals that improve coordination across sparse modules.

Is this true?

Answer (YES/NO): YES